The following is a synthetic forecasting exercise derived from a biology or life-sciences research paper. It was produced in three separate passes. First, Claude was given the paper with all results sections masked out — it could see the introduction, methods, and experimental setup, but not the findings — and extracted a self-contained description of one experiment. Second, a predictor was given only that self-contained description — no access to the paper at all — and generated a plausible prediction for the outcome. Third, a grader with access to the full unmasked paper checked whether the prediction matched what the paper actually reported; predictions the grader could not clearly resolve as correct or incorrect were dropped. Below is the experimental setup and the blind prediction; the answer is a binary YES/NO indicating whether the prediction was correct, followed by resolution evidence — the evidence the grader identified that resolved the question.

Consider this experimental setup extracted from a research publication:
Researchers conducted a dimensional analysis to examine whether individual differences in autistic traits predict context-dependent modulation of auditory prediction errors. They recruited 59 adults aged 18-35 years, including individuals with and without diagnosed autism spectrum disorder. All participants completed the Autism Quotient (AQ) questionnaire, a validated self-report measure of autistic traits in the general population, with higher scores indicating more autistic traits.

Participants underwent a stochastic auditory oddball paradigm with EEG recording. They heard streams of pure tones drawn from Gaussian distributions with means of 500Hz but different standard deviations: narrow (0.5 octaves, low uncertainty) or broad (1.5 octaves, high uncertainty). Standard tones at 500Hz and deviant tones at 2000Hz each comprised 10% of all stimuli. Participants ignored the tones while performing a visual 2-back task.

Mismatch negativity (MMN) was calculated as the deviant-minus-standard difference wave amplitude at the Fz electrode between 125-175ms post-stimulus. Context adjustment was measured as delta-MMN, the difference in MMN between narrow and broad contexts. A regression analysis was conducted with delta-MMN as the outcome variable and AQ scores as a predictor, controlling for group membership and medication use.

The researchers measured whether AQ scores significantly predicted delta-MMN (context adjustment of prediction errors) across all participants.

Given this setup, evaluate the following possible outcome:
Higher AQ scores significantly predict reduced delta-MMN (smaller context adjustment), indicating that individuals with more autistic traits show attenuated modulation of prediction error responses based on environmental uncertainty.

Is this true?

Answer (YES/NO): NO